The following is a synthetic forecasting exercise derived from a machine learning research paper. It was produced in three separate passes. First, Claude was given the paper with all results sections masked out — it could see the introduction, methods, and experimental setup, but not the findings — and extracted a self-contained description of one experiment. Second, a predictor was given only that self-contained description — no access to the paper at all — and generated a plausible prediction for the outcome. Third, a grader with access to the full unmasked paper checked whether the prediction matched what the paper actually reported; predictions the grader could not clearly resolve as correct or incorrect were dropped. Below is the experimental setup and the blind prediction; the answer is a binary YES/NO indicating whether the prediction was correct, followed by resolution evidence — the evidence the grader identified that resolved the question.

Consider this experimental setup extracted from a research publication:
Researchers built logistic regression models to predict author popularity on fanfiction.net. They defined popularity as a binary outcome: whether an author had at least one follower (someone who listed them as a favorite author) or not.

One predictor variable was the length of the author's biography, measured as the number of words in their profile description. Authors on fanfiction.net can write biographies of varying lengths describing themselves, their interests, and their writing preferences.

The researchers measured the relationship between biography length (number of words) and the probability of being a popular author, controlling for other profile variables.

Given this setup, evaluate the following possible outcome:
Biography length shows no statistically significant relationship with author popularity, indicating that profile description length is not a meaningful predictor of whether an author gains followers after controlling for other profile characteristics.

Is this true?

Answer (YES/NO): YES